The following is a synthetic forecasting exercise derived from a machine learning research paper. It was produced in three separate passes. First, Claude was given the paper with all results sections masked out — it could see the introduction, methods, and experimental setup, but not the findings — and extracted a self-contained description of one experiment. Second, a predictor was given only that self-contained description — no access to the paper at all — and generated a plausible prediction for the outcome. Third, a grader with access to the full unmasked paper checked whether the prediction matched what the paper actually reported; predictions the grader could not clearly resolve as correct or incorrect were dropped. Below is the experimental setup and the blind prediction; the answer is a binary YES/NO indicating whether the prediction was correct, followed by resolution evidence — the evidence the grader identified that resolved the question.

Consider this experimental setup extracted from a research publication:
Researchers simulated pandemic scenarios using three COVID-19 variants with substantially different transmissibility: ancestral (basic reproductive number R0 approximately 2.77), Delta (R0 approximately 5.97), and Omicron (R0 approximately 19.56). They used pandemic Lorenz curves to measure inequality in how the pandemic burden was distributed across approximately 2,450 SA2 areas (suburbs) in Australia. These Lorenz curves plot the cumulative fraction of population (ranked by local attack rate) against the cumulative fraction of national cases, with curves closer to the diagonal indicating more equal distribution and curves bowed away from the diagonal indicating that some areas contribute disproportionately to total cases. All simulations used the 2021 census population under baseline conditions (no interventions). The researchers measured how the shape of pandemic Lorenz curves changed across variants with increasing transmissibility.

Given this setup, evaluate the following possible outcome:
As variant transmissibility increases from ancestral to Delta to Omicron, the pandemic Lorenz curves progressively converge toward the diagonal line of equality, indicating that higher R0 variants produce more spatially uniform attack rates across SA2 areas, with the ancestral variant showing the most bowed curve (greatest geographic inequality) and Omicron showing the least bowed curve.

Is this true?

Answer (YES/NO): NO